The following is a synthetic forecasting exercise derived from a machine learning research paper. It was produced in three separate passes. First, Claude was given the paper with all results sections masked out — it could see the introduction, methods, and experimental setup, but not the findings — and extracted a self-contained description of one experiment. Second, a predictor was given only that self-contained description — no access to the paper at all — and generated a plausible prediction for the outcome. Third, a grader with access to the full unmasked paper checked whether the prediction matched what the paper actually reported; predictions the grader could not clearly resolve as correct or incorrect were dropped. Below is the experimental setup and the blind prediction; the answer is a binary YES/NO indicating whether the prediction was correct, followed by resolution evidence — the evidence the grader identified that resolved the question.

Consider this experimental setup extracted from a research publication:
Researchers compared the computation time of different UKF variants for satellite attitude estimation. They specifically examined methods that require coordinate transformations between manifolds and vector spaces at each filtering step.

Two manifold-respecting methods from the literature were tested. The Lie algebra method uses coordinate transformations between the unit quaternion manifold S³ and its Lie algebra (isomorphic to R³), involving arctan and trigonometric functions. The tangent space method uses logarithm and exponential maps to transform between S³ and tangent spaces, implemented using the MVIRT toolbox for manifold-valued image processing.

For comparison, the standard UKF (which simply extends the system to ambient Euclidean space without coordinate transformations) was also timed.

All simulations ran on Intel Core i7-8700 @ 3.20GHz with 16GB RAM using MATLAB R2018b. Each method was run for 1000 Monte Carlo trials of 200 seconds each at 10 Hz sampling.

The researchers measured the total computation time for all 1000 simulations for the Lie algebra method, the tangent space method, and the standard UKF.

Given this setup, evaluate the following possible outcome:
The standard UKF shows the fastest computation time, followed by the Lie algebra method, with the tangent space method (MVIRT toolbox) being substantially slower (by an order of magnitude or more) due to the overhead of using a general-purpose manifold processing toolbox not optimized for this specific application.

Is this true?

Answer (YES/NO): NO